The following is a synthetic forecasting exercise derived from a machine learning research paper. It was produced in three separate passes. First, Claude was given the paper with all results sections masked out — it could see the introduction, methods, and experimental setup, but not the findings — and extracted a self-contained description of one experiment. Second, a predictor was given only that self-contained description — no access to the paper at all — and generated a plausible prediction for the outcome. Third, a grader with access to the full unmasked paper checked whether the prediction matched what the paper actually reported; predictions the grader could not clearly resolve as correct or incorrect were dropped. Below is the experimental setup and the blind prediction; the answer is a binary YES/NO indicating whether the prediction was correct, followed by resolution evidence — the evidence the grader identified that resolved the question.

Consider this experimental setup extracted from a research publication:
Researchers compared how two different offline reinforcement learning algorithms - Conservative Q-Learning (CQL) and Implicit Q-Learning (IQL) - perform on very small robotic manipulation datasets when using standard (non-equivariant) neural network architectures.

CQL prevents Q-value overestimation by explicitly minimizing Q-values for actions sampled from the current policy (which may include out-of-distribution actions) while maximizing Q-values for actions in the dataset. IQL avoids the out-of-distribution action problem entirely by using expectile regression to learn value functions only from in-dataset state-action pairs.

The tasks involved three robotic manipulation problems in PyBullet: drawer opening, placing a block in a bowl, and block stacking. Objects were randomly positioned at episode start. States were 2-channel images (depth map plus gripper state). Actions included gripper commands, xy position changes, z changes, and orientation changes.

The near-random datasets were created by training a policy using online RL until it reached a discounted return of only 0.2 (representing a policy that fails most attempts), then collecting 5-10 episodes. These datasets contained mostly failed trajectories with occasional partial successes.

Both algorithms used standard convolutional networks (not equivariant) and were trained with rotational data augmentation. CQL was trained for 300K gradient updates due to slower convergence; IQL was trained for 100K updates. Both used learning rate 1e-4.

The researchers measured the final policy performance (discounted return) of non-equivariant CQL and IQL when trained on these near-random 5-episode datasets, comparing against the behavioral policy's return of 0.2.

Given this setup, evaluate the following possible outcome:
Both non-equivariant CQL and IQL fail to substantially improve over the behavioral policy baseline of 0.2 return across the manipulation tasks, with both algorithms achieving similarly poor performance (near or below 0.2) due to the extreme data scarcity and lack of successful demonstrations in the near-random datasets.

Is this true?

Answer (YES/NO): NO